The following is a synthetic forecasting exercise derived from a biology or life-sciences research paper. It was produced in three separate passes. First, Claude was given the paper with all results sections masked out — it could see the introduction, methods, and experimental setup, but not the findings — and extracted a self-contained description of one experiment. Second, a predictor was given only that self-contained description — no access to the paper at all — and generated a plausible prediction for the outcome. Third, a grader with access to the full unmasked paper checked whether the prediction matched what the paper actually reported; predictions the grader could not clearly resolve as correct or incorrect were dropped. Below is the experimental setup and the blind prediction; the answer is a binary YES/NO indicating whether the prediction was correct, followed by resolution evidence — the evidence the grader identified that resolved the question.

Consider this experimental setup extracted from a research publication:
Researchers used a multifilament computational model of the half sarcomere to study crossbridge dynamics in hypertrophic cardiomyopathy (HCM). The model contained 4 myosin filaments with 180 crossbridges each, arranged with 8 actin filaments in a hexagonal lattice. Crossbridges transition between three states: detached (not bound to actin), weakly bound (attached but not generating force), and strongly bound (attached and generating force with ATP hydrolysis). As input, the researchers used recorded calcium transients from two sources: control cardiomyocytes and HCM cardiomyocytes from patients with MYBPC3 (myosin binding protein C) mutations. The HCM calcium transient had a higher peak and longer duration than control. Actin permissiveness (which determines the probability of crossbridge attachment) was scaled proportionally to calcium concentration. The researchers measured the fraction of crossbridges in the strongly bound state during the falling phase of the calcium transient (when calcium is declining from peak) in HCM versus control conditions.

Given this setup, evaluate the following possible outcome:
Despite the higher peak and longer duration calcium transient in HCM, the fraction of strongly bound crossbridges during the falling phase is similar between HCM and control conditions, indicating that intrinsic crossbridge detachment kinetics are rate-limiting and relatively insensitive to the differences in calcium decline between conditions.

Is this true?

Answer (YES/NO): NO